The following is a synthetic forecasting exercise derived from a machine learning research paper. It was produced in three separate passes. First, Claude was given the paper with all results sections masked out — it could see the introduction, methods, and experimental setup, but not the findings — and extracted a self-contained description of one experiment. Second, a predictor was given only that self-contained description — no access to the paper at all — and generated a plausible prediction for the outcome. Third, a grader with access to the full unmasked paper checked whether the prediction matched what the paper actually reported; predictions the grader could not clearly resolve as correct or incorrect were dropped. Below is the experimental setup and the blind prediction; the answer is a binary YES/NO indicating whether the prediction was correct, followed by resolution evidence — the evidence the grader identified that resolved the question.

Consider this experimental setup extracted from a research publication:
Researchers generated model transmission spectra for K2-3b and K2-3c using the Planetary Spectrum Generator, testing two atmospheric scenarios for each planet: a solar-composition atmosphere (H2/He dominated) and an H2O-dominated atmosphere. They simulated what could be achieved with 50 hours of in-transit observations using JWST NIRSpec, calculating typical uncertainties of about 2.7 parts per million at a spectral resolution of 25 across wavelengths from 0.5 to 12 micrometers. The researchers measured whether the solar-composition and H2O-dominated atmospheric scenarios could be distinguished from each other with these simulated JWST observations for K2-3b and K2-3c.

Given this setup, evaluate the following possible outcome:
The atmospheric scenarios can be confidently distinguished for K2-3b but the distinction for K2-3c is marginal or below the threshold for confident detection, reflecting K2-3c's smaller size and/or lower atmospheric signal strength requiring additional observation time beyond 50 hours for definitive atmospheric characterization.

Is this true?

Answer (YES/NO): NO